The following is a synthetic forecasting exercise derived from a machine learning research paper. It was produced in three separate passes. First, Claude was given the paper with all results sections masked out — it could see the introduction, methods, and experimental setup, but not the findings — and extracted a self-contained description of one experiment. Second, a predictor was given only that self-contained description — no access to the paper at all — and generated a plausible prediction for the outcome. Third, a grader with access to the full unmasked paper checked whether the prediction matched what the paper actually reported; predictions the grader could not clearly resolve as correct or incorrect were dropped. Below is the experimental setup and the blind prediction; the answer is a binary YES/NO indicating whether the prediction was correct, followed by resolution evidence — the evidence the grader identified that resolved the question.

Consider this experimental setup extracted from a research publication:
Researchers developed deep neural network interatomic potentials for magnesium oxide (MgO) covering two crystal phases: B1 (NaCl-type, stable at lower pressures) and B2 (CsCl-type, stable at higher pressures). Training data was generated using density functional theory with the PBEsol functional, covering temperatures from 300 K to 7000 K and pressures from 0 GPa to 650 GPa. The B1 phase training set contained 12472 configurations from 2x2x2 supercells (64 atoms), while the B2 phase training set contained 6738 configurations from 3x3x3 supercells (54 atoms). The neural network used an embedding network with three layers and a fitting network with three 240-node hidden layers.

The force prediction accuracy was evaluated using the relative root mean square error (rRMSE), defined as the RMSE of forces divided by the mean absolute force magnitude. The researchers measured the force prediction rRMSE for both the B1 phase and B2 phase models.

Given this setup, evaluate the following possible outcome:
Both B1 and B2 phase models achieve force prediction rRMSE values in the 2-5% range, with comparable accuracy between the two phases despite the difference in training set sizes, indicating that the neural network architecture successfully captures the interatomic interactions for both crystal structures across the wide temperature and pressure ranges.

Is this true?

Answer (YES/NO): NO